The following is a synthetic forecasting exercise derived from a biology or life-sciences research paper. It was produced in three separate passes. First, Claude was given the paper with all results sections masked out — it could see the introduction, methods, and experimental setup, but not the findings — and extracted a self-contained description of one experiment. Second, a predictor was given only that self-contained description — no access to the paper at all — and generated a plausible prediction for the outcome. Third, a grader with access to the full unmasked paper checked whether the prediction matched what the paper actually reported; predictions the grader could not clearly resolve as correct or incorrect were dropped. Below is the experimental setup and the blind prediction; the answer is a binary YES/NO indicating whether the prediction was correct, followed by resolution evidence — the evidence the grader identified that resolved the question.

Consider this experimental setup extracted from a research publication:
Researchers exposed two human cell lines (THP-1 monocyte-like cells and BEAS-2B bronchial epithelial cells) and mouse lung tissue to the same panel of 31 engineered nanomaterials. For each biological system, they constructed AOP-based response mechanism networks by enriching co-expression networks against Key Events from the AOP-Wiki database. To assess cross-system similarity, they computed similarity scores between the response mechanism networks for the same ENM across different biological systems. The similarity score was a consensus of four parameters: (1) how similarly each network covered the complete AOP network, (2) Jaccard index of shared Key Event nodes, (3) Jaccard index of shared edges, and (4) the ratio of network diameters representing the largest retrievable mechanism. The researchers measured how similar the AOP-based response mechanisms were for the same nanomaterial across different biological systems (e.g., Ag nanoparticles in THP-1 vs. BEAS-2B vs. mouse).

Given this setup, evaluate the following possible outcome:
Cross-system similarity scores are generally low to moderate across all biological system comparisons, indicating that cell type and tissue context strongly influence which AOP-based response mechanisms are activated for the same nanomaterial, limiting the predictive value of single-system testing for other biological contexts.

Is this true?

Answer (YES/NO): NO